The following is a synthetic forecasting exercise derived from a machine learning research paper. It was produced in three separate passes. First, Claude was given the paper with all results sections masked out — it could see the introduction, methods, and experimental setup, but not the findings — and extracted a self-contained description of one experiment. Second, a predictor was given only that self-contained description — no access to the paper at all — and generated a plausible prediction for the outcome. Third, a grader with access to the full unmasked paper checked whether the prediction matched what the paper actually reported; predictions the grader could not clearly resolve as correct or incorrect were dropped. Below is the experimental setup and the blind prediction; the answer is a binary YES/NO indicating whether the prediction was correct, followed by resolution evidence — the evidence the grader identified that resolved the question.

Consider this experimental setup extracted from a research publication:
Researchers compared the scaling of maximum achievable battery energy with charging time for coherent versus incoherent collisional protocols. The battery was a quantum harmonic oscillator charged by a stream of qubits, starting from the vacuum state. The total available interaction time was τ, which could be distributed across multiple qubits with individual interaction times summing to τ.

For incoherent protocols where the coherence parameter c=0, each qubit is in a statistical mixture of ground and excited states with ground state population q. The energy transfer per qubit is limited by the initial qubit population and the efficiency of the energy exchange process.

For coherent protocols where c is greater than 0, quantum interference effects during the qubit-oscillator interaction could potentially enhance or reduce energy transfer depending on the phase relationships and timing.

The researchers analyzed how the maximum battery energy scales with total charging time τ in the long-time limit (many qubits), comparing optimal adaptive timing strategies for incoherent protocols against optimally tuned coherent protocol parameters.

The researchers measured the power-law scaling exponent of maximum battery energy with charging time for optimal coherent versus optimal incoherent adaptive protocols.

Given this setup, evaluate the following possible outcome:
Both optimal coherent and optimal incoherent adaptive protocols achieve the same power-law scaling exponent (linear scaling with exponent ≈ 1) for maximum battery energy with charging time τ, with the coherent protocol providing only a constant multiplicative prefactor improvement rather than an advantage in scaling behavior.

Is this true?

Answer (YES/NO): NO